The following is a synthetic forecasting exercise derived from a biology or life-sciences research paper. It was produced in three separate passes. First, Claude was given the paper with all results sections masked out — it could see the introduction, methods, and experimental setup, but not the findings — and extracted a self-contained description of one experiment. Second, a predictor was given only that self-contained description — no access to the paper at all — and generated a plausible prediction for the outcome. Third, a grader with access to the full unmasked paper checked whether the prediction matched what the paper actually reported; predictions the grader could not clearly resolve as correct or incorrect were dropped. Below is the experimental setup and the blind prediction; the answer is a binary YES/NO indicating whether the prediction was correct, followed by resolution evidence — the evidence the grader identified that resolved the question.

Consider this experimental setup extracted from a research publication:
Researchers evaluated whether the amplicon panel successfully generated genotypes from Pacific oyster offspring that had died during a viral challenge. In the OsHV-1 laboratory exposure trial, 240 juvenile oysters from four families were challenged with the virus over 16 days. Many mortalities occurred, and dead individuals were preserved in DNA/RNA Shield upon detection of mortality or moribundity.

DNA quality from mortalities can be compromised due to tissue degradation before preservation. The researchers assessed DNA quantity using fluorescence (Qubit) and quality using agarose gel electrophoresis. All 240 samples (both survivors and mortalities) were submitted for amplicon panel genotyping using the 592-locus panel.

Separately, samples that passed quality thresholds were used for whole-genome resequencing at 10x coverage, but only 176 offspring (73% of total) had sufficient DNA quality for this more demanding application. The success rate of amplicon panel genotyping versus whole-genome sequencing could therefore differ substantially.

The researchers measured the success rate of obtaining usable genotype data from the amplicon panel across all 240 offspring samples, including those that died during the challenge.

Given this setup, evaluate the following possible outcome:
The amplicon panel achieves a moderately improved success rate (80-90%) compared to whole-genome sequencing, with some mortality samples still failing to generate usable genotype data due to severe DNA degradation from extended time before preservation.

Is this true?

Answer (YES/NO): NO